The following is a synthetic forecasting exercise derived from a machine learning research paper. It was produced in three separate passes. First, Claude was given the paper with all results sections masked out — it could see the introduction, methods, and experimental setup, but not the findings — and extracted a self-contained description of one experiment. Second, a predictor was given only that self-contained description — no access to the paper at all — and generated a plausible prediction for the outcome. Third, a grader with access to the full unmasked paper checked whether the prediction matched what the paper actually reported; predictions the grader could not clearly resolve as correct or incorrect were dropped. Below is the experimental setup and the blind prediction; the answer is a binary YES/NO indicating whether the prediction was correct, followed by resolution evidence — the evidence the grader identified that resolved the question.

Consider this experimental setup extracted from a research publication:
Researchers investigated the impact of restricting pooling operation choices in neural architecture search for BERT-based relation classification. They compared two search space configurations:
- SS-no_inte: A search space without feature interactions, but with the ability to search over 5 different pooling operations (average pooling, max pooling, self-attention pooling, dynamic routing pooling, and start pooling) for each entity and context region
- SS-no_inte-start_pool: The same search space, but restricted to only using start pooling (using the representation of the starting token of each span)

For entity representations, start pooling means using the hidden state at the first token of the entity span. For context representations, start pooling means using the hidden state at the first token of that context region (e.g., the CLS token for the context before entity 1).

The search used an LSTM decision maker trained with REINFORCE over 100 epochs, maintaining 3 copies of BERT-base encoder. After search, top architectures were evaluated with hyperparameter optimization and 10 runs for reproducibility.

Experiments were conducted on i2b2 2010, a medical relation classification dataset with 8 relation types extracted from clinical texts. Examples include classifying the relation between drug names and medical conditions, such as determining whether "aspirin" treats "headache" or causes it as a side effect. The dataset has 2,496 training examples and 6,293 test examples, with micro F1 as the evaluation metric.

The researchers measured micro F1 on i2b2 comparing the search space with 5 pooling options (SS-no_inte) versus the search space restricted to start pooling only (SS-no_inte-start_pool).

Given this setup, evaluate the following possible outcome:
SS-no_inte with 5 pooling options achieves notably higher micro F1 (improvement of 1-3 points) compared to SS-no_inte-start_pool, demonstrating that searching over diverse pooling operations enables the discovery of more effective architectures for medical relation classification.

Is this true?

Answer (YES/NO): NO